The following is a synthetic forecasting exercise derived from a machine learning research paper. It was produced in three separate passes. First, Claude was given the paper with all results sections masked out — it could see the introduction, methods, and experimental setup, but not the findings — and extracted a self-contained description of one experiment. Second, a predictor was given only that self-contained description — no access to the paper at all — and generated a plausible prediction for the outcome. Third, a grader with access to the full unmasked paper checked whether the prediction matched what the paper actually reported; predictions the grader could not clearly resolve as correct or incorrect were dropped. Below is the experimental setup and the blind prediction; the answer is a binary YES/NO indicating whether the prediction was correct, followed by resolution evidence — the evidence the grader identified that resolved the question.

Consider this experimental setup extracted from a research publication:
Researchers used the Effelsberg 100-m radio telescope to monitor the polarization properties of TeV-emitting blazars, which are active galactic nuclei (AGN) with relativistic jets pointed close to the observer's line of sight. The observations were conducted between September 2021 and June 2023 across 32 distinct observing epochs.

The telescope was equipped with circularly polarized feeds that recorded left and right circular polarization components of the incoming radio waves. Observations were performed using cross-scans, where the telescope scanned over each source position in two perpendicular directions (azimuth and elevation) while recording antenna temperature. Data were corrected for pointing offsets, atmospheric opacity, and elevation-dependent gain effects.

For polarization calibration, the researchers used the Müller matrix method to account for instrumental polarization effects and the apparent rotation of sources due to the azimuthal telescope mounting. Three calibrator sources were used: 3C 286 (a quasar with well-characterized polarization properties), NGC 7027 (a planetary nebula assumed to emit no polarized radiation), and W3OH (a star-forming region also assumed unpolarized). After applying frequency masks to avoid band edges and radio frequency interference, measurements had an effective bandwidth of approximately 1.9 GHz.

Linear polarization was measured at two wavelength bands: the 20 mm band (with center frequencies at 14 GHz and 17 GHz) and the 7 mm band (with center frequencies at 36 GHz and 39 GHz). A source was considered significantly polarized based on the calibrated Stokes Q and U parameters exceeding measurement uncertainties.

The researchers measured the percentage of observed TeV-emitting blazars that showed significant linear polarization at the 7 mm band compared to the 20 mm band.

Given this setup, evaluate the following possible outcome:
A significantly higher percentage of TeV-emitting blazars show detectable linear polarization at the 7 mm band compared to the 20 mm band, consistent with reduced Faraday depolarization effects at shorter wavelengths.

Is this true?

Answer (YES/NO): YES